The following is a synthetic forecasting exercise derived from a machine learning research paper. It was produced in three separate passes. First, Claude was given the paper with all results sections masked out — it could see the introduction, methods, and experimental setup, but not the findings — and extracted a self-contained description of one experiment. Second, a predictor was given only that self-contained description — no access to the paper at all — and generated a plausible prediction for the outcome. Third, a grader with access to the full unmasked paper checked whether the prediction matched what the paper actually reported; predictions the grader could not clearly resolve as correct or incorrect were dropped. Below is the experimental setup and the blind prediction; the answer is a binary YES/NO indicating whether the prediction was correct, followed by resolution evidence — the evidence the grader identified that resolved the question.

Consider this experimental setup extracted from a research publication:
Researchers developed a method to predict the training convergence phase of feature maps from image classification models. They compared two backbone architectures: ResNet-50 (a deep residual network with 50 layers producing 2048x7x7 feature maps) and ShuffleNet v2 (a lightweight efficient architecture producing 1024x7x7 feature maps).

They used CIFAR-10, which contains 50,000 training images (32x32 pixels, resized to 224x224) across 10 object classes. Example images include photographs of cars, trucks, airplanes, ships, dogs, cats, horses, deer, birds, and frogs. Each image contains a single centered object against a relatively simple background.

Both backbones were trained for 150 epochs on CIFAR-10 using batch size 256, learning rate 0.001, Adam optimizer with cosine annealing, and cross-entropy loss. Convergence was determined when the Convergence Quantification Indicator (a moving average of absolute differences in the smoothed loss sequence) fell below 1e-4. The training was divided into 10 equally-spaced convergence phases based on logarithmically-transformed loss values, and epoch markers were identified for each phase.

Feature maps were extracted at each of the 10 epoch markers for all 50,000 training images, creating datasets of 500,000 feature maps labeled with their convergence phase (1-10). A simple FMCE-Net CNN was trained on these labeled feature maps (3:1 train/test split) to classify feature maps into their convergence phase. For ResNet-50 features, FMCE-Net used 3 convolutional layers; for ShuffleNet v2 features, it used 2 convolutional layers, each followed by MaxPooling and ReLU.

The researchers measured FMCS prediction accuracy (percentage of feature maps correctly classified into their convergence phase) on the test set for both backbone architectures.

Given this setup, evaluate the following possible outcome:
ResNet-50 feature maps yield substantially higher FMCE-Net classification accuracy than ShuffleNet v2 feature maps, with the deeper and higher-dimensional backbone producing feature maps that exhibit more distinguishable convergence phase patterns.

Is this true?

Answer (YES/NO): NO